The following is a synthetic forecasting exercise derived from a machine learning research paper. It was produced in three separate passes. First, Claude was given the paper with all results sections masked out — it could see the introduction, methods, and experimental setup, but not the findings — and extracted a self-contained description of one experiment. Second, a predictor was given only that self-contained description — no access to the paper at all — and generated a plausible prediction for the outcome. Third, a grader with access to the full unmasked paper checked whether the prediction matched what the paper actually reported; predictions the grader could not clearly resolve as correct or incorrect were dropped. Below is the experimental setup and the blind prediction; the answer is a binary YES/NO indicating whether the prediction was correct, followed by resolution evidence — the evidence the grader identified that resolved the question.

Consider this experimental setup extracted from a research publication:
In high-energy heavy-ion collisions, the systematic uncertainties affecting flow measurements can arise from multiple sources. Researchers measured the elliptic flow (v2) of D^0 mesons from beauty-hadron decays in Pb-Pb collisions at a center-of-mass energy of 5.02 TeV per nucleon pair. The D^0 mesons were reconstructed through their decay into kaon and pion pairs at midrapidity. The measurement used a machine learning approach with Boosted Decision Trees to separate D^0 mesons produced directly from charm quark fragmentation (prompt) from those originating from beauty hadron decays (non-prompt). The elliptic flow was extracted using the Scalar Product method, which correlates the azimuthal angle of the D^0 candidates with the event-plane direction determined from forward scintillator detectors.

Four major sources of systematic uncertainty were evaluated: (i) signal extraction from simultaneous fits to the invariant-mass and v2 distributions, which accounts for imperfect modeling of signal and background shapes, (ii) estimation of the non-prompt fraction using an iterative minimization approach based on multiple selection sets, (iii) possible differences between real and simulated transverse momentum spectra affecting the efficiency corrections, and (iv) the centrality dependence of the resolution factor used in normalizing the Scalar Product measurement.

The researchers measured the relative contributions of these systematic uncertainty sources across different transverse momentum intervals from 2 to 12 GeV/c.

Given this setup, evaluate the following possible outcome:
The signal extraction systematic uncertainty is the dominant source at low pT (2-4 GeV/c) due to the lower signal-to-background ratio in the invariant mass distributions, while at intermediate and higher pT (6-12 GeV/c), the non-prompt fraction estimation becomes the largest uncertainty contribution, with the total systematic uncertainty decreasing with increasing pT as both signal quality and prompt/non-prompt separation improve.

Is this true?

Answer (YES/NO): NO